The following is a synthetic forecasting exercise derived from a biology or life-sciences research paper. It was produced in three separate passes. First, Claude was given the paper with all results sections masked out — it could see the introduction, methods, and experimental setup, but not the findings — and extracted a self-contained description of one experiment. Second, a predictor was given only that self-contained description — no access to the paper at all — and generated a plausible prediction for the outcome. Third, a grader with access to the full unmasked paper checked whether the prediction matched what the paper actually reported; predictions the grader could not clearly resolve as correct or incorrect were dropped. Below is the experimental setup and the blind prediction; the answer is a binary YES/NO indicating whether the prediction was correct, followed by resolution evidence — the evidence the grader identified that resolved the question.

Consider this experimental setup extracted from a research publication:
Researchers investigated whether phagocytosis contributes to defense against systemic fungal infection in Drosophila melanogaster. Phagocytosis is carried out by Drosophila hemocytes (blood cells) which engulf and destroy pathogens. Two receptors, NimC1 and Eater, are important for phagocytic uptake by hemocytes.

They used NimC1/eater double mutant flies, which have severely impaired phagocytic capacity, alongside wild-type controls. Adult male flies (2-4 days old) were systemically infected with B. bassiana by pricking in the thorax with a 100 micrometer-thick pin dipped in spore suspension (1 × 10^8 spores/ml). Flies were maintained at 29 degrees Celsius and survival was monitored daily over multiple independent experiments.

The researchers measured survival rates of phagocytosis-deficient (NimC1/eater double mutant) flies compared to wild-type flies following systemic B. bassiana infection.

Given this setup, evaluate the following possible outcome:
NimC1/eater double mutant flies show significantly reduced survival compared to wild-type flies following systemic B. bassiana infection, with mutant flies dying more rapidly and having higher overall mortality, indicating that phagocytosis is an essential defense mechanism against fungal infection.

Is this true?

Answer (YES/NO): NO